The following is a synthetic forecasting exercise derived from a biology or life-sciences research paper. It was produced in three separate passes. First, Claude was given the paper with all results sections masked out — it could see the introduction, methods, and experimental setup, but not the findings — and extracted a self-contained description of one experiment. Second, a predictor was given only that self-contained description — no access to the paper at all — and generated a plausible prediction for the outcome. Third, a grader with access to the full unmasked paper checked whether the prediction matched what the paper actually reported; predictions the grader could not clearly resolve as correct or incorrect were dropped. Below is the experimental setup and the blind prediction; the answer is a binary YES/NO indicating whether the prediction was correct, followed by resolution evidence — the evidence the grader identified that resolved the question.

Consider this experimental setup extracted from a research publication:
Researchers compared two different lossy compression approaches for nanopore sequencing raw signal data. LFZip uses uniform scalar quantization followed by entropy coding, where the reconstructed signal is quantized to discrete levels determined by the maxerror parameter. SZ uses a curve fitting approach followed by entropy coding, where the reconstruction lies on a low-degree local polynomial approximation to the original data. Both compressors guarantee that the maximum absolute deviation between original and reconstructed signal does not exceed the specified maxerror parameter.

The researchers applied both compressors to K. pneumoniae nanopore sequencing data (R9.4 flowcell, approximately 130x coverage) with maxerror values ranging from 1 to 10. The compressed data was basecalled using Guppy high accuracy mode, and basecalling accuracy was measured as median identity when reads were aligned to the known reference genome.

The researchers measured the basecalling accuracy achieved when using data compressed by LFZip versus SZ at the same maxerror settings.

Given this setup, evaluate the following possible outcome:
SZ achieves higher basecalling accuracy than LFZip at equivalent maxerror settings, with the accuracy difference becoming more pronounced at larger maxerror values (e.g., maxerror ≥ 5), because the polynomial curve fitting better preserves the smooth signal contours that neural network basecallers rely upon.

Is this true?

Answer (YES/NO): NO